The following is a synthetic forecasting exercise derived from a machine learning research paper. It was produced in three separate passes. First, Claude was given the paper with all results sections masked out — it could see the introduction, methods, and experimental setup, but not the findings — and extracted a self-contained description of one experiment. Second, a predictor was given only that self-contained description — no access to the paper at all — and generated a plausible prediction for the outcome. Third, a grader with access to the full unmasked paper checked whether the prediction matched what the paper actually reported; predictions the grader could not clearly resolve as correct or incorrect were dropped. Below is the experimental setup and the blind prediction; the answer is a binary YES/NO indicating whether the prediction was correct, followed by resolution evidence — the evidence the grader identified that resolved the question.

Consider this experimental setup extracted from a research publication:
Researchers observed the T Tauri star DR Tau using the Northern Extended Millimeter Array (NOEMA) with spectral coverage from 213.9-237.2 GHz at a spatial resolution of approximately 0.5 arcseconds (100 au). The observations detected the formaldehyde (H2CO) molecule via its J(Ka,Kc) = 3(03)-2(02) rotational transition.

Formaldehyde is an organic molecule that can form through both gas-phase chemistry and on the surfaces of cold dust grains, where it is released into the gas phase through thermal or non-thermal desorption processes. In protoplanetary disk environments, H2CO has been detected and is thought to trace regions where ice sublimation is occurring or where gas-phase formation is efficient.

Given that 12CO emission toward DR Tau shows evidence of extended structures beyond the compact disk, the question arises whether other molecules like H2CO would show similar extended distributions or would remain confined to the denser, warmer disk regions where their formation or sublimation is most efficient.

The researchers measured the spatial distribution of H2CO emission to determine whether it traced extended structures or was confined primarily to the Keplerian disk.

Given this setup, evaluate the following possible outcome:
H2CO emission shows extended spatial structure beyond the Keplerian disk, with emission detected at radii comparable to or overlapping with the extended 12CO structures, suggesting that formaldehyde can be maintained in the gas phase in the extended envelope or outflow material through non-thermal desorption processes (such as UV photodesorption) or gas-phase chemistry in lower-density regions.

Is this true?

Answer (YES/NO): NO